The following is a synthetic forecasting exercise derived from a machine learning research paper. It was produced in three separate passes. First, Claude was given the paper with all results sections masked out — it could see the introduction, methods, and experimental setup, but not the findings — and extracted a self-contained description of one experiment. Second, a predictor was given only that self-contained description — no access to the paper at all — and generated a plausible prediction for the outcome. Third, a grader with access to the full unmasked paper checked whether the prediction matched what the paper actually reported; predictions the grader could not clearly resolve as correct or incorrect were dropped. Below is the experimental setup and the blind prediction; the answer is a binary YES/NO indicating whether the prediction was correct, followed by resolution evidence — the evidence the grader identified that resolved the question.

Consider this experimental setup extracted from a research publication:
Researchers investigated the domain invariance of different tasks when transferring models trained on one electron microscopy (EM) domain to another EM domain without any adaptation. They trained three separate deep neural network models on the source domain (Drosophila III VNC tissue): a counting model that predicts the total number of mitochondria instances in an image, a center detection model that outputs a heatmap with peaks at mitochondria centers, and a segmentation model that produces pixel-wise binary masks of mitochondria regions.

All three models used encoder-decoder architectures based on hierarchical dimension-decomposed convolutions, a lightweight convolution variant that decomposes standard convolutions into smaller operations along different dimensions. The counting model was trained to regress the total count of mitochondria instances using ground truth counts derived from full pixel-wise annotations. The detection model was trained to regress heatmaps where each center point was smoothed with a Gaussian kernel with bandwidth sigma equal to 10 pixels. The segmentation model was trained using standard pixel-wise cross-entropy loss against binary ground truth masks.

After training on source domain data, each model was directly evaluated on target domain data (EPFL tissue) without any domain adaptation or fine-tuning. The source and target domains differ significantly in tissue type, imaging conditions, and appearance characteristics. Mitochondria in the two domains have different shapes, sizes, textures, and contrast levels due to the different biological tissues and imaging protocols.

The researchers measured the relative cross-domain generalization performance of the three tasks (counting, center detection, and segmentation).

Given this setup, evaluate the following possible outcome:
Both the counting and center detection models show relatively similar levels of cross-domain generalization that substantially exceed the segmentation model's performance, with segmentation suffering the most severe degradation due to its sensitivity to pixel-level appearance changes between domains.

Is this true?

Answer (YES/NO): NO